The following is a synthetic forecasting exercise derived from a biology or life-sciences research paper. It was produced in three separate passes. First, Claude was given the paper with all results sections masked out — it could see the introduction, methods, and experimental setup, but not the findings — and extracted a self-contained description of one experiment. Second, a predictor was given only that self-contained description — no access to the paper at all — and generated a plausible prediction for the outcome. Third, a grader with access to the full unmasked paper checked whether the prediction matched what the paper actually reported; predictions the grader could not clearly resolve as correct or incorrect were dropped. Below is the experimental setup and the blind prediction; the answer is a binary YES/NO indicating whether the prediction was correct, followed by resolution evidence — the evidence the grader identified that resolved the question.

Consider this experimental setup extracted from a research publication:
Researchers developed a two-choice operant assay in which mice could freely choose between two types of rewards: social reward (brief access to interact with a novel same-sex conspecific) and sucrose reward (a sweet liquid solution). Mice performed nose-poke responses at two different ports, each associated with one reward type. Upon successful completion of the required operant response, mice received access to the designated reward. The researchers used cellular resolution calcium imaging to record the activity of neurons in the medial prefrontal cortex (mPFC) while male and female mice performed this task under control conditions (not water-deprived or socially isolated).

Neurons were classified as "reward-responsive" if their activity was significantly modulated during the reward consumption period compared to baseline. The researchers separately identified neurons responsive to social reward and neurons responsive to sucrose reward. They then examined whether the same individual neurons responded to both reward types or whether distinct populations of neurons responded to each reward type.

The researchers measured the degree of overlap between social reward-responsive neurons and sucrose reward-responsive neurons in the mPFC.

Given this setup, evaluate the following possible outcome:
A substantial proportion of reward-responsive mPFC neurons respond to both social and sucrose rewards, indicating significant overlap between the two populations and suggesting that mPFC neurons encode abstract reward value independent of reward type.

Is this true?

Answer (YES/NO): NO